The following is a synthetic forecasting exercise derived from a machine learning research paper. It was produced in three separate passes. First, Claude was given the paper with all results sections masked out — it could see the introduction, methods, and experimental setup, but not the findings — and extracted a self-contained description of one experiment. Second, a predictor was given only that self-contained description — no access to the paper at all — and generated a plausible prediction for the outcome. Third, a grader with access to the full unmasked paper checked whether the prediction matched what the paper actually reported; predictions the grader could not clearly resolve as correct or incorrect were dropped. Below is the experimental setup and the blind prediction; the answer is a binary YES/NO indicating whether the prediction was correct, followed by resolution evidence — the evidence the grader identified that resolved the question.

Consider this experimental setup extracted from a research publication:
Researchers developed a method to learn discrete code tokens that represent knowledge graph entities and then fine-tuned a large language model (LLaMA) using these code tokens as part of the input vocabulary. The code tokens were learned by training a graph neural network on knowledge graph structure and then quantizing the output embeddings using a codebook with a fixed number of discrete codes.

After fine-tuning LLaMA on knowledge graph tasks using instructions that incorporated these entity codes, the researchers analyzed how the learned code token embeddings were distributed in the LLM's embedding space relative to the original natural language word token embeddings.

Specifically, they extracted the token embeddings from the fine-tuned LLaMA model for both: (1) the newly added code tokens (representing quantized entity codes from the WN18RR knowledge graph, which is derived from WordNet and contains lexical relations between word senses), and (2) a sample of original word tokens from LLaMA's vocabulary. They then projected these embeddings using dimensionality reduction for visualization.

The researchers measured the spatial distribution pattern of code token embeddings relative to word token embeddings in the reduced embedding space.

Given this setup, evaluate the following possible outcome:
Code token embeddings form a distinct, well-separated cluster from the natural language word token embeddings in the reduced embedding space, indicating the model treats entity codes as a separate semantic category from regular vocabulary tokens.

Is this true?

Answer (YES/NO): YES